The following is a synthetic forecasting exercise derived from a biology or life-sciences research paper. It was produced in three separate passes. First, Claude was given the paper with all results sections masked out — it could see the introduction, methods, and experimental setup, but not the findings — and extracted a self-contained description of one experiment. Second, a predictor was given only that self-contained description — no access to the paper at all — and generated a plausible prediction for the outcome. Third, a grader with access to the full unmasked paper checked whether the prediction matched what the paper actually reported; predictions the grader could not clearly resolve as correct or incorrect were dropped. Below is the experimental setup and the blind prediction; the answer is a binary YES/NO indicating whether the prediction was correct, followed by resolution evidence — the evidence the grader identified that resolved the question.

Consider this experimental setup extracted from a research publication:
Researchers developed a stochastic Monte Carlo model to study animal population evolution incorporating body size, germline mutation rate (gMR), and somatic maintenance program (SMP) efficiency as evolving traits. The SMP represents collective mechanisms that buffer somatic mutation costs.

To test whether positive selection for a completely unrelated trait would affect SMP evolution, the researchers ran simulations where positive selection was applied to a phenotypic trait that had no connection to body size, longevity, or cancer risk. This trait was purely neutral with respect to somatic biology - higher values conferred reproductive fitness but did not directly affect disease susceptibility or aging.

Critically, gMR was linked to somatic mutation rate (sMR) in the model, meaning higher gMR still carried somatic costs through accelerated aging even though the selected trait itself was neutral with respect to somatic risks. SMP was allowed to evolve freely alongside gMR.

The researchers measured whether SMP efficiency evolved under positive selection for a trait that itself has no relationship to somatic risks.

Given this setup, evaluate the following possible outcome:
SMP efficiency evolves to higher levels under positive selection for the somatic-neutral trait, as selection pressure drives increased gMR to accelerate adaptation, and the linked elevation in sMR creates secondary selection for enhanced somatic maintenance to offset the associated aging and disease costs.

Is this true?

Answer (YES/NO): NO